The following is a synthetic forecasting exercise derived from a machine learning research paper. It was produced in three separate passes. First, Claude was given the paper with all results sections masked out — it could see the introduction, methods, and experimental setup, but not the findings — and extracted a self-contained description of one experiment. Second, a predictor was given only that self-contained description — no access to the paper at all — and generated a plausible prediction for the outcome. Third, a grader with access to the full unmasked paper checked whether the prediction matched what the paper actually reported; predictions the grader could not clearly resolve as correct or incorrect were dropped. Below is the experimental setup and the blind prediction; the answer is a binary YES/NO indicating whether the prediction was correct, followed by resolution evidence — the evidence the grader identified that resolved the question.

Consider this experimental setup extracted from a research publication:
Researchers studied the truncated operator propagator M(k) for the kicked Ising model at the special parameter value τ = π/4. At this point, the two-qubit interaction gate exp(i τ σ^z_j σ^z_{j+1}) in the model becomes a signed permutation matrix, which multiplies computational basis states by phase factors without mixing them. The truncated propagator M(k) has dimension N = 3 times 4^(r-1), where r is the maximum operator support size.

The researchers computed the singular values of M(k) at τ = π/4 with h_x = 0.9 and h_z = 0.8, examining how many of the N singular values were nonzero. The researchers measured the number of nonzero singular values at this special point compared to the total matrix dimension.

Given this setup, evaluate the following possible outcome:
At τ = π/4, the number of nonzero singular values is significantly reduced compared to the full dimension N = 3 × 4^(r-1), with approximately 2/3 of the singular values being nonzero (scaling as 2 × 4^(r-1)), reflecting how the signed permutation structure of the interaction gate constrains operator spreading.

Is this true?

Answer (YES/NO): NO